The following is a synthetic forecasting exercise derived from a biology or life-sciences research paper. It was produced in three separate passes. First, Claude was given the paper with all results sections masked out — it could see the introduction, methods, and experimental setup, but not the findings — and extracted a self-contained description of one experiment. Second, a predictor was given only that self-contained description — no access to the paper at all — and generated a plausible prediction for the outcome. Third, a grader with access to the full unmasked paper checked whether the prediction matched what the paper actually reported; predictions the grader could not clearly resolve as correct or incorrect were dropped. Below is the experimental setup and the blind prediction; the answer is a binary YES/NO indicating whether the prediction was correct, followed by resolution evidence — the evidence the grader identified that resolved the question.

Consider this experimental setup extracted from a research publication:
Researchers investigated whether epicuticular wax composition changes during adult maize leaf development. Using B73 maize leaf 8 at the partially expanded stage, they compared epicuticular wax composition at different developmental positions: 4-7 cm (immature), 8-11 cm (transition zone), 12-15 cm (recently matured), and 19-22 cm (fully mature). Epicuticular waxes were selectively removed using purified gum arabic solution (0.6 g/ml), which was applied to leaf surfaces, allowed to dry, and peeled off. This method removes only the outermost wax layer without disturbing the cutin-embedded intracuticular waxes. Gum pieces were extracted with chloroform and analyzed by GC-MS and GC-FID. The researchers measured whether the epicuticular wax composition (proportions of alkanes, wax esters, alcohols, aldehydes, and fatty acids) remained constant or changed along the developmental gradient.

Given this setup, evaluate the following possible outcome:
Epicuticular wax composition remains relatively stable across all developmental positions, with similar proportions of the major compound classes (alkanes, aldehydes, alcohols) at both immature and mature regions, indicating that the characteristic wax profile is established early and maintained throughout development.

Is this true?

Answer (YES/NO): NO